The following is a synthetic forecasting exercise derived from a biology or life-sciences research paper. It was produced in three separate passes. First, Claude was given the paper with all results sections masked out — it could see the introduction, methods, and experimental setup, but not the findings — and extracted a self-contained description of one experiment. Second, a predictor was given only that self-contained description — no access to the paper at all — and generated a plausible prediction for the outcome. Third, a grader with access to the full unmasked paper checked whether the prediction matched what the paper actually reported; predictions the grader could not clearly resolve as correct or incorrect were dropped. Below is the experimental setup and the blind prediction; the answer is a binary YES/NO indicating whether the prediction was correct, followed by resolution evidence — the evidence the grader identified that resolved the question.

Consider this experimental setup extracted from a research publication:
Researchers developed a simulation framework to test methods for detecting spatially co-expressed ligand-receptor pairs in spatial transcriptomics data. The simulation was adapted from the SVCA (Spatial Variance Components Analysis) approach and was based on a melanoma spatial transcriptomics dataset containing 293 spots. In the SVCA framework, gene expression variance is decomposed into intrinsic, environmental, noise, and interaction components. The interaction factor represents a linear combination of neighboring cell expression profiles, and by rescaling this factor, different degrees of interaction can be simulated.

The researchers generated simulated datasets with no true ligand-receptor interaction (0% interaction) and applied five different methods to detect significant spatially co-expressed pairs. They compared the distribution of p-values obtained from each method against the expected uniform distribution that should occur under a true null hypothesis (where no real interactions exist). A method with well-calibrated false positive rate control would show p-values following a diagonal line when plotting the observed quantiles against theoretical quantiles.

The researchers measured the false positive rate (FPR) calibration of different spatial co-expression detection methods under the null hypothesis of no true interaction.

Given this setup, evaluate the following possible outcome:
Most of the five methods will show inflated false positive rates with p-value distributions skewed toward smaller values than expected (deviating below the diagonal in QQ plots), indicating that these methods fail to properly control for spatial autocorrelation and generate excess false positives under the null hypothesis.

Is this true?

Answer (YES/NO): YES